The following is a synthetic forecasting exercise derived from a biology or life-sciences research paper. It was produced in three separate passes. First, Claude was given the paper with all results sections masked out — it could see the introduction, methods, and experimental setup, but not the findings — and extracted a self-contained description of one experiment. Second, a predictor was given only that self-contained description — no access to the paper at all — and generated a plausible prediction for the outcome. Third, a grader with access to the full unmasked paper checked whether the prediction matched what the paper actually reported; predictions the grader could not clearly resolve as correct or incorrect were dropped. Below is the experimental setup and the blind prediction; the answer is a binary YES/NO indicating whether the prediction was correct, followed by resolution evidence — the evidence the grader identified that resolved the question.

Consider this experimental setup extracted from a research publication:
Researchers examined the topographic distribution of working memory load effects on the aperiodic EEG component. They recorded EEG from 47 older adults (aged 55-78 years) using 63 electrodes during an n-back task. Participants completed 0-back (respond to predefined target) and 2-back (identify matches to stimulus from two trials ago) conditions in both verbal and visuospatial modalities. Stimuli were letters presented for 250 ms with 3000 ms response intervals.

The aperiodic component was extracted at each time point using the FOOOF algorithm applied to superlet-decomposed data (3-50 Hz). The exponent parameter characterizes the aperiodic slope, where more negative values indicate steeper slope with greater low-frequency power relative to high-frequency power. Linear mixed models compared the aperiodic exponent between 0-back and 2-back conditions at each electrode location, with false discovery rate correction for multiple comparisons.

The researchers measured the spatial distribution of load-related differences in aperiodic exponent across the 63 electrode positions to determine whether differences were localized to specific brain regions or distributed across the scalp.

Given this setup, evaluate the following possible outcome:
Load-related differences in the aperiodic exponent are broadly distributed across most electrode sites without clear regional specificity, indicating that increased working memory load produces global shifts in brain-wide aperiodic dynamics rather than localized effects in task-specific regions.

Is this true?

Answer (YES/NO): NO